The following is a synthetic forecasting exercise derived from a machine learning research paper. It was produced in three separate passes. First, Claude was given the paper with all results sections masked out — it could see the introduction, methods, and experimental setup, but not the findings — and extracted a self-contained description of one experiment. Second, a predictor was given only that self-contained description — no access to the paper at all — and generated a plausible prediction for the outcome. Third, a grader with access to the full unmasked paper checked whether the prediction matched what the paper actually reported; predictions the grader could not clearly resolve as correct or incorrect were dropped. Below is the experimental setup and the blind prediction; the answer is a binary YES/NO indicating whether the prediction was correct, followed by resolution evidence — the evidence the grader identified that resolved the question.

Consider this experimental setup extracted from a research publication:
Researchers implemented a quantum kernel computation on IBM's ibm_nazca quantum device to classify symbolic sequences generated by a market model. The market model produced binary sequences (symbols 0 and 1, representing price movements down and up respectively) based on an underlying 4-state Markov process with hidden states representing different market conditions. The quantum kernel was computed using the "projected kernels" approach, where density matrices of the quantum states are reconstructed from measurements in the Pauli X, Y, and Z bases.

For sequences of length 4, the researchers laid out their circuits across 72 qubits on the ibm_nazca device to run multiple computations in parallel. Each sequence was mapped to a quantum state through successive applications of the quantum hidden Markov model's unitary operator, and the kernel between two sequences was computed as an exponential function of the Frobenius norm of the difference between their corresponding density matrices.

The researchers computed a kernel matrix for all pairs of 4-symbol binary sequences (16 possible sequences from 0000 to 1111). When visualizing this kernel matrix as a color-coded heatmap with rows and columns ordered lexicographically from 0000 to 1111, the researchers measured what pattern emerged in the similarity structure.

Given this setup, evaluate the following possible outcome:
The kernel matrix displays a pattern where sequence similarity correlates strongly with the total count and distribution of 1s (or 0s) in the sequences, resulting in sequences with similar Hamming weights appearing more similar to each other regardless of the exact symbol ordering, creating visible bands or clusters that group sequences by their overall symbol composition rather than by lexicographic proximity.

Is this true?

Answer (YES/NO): NO